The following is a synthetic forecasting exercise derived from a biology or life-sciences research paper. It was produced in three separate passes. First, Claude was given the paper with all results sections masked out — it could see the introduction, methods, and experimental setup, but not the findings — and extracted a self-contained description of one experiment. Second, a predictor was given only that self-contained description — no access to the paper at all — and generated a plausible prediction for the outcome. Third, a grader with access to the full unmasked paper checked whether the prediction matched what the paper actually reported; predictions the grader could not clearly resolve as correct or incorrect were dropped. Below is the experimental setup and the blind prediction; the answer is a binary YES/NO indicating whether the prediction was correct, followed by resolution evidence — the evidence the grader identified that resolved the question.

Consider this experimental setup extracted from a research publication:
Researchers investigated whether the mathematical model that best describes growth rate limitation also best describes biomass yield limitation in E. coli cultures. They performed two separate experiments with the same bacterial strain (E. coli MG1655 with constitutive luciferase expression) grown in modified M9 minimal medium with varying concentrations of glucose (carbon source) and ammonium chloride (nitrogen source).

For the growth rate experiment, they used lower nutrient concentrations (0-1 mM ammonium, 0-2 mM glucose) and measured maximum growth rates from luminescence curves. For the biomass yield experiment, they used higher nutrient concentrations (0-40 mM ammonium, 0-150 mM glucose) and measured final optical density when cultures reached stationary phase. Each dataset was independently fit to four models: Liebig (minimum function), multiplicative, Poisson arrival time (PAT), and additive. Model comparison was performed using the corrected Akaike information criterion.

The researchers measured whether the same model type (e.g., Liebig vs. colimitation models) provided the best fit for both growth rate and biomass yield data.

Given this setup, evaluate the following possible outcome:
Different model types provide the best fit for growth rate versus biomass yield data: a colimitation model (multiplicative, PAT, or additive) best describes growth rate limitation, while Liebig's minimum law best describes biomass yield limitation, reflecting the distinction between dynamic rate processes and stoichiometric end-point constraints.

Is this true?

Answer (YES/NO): NO